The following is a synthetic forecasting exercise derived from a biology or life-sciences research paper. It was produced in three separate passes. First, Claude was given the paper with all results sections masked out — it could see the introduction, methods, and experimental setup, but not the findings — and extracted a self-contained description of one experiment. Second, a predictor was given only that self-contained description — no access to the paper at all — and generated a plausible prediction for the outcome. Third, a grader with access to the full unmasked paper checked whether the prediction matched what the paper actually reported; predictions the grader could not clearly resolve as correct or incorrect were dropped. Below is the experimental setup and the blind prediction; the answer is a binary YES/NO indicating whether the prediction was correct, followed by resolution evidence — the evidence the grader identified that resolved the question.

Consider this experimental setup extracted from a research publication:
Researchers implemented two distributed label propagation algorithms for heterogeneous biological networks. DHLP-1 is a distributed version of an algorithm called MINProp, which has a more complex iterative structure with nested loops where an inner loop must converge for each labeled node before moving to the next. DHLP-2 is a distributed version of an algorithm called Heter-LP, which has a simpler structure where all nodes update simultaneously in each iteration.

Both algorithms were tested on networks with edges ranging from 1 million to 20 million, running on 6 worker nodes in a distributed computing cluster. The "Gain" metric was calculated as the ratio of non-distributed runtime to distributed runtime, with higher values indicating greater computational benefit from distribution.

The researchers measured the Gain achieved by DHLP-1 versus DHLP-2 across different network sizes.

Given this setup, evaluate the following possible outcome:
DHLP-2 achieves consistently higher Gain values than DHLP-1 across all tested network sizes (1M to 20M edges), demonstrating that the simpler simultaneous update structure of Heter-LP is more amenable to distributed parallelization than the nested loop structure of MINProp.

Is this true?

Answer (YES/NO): YES